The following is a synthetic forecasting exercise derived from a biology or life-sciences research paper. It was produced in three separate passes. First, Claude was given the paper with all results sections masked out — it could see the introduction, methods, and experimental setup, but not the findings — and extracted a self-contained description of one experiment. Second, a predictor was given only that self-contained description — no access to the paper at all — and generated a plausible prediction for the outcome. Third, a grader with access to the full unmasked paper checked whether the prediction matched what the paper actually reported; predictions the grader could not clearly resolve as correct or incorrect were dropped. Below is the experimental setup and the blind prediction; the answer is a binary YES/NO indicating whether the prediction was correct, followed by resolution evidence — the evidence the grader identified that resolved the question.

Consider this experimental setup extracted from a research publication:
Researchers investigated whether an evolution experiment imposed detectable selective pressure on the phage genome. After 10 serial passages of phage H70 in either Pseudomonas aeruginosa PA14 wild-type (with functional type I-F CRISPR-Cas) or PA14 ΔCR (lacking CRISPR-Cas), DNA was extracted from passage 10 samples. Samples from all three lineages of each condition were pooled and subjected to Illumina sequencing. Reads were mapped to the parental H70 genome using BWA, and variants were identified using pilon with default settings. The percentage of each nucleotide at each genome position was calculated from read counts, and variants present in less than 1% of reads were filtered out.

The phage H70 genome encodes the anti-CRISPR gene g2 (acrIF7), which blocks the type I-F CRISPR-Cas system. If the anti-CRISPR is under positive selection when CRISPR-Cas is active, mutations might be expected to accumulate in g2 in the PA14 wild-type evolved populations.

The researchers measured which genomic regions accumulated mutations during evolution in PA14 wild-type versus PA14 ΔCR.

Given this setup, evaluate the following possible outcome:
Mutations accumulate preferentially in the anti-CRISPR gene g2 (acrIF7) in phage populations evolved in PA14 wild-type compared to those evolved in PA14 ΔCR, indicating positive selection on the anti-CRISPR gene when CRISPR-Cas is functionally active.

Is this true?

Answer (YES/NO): NO